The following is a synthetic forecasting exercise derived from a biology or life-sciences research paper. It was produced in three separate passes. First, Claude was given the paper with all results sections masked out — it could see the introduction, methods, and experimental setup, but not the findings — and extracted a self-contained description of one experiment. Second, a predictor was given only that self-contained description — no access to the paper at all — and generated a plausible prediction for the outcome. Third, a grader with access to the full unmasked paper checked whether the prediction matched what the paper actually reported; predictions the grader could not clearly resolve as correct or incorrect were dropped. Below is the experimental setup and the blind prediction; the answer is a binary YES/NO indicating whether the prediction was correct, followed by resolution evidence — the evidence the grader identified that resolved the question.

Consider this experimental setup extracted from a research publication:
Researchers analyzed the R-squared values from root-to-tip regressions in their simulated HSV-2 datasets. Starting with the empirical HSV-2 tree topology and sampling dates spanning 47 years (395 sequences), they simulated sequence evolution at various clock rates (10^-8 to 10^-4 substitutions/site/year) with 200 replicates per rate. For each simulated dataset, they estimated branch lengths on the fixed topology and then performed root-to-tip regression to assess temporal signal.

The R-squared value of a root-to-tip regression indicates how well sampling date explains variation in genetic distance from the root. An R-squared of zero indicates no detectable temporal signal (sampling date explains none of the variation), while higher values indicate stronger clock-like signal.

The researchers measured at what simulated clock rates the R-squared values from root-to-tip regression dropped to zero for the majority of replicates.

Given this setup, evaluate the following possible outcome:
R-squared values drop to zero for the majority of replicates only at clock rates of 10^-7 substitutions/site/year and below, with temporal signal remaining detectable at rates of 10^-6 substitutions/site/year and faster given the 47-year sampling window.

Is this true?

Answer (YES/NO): NO